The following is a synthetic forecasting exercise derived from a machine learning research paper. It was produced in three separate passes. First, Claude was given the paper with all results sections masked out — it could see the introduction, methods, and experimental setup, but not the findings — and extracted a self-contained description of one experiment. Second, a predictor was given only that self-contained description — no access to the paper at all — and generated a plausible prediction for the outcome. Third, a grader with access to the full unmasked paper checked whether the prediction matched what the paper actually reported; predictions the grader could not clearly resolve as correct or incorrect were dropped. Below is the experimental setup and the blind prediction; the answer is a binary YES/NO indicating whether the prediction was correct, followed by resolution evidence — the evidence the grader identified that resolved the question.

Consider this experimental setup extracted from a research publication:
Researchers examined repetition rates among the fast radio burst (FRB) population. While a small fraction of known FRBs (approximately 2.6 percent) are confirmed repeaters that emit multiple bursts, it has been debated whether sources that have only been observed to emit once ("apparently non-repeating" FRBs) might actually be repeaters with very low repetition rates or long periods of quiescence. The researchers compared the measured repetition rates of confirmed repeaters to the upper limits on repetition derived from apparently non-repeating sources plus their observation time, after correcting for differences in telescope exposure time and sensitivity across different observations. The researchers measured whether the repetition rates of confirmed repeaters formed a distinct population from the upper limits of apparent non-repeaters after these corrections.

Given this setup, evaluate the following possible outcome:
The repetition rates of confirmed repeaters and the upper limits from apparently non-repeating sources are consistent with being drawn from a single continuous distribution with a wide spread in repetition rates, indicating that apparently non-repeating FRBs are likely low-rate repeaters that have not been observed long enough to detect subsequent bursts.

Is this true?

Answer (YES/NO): YES